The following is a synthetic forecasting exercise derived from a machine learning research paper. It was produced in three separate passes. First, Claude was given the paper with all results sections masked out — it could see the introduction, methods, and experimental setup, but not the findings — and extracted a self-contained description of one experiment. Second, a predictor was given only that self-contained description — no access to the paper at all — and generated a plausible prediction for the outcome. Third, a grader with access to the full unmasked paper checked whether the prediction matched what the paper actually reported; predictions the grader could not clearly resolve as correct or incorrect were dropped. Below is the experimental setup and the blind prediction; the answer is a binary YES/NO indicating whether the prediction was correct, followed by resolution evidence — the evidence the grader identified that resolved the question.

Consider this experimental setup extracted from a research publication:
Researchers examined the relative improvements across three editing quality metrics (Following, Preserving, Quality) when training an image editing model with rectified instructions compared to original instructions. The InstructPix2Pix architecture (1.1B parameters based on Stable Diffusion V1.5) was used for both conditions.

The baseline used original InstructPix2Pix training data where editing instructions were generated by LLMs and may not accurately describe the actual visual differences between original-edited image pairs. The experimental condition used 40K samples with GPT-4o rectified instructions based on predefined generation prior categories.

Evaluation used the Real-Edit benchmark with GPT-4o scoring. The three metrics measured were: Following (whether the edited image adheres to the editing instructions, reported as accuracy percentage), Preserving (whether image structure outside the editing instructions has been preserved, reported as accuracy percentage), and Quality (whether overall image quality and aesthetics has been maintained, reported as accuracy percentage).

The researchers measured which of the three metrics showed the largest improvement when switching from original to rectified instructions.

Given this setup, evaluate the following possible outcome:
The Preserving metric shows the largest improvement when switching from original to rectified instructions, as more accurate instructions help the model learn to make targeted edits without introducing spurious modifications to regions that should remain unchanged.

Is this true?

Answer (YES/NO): YES